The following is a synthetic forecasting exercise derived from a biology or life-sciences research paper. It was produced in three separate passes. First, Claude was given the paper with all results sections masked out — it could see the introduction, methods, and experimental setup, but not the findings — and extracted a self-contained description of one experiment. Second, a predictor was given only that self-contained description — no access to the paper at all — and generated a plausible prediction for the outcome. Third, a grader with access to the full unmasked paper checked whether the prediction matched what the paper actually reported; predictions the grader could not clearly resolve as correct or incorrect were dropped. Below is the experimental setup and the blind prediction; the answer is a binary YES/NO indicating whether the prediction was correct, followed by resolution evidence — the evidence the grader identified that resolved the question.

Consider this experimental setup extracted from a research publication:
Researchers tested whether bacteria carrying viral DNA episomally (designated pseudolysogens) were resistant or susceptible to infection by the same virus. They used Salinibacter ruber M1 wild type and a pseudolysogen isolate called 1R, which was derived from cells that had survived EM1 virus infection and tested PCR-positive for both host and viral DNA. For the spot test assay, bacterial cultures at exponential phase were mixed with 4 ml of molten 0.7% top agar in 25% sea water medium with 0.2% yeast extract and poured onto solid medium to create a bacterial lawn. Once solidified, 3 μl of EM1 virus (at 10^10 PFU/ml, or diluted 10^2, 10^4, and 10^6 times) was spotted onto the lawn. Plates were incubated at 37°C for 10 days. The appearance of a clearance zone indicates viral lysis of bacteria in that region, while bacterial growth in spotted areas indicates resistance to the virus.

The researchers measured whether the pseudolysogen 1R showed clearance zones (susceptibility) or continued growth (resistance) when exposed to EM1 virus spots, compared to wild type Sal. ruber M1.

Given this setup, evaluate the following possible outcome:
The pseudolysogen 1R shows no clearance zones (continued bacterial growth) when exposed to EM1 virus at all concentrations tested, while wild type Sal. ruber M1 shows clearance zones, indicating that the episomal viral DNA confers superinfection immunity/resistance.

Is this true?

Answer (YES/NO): YES